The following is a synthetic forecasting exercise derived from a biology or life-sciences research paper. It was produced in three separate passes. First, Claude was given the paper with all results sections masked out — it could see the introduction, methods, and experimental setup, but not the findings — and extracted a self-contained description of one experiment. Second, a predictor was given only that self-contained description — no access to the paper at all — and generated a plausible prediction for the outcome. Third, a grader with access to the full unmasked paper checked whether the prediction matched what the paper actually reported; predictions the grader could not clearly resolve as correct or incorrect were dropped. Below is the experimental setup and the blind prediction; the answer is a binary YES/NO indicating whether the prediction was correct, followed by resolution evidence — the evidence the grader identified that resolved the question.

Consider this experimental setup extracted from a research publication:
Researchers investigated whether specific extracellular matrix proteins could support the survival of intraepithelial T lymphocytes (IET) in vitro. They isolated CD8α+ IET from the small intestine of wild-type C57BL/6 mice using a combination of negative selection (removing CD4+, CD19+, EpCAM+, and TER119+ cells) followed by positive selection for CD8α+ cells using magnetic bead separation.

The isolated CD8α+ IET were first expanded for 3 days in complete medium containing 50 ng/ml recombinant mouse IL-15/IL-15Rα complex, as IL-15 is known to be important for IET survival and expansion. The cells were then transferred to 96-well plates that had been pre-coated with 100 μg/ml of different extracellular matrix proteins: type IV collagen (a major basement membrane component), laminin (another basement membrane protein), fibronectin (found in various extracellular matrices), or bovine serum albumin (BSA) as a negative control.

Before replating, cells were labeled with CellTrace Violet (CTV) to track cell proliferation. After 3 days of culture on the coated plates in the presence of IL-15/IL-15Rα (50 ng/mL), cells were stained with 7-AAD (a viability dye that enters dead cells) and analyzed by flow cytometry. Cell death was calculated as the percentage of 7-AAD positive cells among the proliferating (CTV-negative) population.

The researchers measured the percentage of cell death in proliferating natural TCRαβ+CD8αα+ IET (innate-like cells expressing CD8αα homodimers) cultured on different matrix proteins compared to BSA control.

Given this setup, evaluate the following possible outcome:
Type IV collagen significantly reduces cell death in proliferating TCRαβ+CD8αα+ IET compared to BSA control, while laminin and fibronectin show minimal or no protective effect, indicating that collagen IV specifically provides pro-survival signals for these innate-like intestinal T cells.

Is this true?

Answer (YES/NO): YES